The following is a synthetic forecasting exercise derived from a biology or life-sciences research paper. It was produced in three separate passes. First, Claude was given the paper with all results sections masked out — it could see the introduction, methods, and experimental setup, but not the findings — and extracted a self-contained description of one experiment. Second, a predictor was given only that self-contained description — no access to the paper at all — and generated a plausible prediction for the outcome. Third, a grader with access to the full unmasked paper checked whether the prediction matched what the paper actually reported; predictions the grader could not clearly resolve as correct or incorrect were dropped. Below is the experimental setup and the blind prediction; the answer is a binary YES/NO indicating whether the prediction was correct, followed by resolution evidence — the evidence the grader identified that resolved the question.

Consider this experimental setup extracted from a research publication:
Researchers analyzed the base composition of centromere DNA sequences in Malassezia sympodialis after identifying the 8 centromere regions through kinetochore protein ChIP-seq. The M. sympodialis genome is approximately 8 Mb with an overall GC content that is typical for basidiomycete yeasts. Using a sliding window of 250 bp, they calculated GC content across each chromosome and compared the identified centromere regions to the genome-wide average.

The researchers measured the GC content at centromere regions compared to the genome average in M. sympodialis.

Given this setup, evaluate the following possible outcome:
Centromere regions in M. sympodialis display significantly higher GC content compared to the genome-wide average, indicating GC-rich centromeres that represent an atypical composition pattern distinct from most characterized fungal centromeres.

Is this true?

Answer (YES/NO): NO